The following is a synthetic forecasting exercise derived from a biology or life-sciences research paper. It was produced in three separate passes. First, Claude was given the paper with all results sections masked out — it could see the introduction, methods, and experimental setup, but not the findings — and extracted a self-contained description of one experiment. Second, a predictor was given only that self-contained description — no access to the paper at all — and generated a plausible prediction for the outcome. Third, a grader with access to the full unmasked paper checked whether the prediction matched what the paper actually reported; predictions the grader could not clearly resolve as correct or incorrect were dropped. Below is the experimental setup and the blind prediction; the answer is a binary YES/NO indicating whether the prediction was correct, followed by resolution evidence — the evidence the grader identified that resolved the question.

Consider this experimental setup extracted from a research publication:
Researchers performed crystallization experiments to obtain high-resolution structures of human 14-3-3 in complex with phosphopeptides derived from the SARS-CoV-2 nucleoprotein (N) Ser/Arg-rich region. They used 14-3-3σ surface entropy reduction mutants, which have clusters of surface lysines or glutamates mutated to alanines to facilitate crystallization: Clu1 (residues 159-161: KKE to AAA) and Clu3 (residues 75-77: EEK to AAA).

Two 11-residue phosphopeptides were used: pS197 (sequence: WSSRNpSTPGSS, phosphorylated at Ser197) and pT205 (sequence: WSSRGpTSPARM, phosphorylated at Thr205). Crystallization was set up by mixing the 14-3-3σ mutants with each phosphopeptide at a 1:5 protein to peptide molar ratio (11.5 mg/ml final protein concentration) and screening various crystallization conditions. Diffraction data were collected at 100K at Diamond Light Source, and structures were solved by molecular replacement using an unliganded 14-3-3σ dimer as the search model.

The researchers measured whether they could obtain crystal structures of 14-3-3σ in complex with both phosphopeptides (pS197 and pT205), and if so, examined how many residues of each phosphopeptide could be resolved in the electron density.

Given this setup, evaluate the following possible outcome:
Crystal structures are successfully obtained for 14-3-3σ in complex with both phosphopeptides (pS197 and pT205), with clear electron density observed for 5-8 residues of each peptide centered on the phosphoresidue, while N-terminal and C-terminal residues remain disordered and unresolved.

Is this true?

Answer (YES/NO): NO